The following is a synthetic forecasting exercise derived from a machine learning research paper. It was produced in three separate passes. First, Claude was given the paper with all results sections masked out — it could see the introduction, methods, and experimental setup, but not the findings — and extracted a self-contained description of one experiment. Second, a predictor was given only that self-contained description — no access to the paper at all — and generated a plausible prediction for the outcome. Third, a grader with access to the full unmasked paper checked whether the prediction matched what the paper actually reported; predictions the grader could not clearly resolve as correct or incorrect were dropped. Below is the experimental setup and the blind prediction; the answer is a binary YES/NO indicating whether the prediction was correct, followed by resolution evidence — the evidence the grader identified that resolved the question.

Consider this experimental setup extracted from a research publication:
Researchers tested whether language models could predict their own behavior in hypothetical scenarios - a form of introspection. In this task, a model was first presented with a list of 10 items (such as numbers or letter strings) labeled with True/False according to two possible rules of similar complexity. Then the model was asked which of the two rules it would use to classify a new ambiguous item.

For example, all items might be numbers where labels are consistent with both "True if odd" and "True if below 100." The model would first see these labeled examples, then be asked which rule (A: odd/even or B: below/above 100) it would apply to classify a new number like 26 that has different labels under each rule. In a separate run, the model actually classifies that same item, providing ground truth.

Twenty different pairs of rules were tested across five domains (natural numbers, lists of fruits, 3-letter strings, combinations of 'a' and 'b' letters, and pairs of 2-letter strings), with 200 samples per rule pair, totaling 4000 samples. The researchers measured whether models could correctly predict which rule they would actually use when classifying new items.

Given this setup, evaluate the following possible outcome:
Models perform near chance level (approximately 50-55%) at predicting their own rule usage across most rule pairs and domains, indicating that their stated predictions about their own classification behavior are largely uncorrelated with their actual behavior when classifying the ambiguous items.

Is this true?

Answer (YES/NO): NO